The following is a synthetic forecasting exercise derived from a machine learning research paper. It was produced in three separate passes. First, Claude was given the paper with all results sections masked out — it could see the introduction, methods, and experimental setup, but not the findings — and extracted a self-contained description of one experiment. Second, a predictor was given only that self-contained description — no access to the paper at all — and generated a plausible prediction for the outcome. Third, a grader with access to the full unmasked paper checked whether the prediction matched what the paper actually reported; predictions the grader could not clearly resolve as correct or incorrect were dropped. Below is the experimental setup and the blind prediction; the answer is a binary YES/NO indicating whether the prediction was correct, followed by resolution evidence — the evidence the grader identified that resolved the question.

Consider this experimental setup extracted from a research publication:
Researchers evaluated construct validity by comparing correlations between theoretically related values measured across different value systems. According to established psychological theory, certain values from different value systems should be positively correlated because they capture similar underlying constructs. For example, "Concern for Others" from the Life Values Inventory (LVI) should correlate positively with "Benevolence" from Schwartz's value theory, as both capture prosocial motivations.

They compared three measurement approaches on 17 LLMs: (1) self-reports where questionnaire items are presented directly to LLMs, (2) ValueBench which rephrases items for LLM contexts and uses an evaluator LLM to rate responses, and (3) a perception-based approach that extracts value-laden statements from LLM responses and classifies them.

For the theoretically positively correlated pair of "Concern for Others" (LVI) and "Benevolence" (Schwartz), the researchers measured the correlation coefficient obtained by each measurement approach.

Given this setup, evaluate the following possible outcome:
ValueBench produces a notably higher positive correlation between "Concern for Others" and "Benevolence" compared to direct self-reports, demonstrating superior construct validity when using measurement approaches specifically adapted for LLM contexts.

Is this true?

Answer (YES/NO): NO